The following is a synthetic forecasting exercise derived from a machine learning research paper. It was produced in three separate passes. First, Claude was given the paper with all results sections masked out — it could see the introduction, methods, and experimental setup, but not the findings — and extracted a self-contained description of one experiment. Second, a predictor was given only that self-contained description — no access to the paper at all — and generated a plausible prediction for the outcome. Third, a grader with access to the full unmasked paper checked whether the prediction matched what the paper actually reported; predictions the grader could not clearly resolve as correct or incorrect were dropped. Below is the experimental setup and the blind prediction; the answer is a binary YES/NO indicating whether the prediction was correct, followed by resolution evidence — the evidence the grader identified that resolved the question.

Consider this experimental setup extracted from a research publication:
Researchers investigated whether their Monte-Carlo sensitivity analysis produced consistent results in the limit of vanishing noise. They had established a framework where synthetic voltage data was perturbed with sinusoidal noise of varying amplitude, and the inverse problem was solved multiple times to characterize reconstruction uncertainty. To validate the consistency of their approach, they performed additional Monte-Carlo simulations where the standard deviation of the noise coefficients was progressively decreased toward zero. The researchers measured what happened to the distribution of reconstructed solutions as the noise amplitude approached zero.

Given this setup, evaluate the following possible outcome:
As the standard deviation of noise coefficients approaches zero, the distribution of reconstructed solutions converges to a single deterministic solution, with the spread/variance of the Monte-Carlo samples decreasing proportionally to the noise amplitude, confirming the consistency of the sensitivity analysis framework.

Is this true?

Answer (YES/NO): YES